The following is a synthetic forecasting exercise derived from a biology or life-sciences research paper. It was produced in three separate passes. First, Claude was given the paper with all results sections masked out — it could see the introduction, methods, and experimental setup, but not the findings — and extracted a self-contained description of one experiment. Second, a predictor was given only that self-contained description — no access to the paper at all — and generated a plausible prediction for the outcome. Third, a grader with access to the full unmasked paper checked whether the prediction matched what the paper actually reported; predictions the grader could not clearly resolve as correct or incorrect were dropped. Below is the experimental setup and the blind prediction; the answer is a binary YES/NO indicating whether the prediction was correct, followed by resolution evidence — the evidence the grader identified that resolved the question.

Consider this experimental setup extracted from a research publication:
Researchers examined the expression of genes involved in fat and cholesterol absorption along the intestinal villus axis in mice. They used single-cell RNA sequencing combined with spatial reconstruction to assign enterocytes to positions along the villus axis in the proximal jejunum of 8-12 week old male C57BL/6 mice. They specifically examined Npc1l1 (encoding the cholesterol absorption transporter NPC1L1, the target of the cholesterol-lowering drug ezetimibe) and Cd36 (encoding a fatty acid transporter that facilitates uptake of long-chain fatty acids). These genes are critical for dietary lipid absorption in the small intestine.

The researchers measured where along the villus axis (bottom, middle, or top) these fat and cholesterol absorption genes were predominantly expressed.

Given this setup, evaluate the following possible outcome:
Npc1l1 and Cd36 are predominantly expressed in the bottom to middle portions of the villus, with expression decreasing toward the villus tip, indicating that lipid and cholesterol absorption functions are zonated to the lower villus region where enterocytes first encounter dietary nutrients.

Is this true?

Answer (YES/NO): NO